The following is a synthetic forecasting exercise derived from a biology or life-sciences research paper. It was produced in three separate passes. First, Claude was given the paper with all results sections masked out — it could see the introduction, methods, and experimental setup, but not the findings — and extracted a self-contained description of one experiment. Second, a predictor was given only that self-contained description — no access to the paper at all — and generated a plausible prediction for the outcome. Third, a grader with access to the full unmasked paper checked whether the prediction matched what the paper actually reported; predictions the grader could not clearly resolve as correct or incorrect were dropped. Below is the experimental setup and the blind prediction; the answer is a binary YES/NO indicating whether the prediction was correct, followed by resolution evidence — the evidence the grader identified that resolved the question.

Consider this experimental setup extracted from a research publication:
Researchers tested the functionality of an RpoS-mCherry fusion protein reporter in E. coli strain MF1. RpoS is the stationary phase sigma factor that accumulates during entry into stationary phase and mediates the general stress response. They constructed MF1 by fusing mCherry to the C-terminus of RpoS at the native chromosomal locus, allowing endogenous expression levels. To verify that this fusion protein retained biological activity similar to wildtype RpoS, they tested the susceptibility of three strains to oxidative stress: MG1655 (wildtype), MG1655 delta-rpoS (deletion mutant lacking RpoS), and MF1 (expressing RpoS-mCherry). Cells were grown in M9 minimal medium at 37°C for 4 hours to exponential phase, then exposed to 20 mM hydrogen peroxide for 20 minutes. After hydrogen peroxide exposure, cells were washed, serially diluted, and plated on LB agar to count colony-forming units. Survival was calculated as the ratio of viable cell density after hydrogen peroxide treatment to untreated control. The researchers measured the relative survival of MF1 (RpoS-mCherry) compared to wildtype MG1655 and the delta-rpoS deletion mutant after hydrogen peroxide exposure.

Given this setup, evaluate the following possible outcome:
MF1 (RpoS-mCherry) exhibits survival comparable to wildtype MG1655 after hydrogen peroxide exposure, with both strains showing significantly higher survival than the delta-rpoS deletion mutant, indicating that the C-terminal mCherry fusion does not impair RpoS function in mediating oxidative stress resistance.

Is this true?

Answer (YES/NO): NO